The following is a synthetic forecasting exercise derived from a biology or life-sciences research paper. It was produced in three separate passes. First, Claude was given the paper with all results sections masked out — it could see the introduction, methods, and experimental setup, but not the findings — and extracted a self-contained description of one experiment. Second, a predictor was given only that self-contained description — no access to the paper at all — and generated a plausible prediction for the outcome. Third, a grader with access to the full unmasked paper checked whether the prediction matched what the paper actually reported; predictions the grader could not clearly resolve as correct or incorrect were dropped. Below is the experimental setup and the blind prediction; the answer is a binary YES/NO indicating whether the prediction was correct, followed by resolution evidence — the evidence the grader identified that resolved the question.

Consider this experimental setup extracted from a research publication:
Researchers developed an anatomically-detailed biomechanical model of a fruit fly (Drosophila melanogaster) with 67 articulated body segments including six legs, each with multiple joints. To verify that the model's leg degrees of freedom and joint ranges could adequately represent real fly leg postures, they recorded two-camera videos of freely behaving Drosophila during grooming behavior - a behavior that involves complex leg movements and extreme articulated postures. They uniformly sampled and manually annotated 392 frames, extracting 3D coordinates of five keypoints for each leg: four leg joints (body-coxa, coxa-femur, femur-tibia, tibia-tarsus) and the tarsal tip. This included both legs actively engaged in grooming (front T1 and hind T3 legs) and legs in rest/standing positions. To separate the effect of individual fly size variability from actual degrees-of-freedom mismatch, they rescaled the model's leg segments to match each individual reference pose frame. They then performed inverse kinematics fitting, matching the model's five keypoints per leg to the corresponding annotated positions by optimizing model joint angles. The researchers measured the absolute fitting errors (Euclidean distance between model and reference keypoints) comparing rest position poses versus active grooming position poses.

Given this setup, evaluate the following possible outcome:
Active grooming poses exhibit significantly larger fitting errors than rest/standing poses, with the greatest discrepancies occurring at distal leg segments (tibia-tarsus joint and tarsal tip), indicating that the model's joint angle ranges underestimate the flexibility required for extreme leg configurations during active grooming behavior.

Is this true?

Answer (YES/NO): NO